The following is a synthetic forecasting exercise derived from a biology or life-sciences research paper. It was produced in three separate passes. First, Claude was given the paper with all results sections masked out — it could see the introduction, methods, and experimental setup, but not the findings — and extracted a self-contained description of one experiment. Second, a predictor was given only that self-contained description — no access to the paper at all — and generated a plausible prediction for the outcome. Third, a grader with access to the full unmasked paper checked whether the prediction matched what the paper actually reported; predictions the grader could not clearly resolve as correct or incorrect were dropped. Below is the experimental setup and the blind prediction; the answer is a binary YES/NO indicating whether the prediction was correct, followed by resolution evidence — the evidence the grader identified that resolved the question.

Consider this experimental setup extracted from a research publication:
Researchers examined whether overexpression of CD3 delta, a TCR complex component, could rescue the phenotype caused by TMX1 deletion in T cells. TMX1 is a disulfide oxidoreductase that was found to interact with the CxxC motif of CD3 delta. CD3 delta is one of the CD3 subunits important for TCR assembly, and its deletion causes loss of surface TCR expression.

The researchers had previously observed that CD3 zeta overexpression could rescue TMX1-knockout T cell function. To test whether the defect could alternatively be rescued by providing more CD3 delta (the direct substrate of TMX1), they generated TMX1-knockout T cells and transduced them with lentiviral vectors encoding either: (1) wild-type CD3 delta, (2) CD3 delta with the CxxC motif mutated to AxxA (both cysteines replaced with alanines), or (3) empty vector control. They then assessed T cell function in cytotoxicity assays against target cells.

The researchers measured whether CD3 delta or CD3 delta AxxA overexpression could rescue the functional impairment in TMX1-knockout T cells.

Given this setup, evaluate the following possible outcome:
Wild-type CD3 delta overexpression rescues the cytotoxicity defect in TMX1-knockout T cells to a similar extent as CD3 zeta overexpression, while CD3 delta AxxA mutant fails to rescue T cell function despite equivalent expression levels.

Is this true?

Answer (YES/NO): NO